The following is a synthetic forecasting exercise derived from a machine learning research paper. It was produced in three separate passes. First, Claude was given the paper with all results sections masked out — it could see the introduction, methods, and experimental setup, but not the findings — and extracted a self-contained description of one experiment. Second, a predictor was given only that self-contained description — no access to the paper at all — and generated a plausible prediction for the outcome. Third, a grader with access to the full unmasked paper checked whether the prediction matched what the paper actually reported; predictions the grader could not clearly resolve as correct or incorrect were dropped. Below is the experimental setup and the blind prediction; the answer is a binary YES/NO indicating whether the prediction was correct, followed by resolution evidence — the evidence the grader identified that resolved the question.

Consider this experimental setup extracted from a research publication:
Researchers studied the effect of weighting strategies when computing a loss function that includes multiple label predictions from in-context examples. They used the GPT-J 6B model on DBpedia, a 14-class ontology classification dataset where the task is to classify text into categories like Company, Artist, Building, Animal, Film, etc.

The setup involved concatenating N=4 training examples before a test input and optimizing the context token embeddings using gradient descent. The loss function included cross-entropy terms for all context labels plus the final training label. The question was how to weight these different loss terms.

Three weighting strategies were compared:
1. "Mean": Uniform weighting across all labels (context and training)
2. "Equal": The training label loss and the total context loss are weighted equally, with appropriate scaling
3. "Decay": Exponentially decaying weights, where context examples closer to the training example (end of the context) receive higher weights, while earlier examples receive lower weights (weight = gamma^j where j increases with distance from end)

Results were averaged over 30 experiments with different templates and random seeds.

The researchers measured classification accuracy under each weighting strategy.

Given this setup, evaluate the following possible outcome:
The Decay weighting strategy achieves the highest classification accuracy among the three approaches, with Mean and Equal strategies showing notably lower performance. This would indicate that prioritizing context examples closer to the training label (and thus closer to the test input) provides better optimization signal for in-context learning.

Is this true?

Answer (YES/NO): NO